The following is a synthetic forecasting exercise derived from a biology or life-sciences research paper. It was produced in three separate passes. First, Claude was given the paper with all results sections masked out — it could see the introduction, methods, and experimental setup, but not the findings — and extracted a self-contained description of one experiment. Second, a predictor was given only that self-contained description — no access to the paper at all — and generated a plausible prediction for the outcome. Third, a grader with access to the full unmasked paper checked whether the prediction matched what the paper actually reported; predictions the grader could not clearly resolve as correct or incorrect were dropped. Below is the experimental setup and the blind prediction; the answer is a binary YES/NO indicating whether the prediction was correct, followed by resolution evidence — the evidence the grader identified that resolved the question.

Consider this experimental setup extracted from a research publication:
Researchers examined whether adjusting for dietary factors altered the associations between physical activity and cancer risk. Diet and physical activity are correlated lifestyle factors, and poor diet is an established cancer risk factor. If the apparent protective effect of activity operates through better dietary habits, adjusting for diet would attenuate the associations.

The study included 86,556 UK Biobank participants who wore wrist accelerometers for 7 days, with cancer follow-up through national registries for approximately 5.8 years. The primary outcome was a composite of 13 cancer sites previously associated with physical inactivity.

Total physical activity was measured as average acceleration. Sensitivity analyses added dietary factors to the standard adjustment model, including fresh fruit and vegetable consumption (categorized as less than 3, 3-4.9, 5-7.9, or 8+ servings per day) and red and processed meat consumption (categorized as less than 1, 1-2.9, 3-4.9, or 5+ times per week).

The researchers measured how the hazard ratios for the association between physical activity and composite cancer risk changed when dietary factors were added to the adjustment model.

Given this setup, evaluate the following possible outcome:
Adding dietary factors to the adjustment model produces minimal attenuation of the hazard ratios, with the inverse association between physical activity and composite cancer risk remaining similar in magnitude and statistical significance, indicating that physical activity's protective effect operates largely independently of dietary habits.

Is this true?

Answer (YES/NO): YES